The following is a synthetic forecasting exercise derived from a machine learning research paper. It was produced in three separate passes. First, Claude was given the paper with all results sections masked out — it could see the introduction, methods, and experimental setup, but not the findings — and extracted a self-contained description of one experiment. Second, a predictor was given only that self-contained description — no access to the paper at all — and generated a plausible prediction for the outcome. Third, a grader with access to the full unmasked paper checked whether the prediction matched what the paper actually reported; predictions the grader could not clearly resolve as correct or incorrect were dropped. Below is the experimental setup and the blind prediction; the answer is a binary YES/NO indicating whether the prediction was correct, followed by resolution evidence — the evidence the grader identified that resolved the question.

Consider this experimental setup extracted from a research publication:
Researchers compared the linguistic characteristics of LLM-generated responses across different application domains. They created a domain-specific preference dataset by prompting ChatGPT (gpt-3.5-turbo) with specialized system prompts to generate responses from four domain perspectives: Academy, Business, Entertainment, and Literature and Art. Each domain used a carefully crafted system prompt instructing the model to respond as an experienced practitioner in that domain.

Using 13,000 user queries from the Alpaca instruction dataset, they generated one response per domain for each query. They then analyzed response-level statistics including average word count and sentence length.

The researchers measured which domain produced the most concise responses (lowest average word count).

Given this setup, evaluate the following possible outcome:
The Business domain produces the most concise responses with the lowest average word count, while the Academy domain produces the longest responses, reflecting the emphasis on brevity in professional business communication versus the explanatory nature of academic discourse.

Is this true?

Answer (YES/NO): NO